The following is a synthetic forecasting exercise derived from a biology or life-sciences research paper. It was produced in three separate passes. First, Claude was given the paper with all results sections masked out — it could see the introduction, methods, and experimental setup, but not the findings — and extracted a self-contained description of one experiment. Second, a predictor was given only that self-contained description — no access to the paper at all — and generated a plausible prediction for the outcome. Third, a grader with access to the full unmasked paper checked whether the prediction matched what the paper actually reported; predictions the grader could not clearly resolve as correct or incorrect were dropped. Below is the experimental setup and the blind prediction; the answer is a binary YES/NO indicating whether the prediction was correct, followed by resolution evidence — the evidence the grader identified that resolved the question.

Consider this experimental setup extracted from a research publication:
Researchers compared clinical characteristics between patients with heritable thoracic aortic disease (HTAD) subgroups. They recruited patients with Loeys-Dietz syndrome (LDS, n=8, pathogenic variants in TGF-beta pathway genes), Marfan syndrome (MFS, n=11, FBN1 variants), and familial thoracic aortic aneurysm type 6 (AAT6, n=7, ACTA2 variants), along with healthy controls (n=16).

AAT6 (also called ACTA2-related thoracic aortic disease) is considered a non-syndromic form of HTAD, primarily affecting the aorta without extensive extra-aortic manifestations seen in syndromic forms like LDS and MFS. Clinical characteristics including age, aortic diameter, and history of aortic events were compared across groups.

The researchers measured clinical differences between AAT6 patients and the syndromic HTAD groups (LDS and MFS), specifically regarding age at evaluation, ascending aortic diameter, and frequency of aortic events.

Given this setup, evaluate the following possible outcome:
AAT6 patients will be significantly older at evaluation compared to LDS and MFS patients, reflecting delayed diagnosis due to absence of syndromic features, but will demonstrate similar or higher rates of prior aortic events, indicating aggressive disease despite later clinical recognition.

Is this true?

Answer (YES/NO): NO